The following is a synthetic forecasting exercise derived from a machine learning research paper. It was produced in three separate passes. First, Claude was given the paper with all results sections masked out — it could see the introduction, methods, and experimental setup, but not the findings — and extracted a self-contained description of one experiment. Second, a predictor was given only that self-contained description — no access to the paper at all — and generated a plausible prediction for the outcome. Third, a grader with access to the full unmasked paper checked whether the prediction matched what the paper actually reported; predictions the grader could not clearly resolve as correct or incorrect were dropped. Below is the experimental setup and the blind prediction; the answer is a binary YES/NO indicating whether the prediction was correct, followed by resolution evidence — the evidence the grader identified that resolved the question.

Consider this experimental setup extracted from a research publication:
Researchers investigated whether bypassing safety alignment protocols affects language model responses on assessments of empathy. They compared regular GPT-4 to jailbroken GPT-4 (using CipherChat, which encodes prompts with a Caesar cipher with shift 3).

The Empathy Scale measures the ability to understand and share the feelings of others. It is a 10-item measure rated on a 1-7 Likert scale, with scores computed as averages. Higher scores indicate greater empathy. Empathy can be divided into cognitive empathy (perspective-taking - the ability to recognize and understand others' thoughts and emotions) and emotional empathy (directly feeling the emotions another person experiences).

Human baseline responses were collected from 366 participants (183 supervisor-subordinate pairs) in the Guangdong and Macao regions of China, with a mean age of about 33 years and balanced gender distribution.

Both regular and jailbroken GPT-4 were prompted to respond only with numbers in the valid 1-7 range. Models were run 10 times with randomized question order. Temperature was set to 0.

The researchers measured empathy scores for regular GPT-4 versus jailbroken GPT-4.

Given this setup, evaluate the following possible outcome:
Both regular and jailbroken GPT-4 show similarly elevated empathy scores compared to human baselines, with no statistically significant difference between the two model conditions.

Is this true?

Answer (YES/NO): NO